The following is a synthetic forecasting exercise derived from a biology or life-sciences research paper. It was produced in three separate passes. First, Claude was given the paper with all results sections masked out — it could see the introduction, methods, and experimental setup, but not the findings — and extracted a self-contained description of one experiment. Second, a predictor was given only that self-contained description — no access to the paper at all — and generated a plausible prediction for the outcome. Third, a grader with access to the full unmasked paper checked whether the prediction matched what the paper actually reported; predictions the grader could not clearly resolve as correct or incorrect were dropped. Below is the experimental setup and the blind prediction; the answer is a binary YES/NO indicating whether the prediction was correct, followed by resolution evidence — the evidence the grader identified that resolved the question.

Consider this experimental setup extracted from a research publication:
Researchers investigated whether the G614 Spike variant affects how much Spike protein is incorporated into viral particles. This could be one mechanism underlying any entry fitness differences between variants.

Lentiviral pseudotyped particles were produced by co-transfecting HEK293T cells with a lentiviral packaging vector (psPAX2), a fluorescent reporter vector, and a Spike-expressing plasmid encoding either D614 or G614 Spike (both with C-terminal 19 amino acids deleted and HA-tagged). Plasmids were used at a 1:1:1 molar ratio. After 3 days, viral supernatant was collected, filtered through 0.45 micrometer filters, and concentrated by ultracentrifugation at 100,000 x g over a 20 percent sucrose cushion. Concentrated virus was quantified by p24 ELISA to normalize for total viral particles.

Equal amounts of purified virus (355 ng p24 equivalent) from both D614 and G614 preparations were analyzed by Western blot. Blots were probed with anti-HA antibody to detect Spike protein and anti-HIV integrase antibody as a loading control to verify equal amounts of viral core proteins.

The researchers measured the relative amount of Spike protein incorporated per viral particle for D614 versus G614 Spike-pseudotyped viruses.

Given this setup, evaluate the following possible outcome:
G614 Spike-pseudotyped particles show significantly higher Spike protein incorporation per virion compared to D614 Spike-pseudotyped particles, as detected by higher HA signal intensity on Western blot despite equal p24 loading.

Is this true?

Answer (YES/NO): YES